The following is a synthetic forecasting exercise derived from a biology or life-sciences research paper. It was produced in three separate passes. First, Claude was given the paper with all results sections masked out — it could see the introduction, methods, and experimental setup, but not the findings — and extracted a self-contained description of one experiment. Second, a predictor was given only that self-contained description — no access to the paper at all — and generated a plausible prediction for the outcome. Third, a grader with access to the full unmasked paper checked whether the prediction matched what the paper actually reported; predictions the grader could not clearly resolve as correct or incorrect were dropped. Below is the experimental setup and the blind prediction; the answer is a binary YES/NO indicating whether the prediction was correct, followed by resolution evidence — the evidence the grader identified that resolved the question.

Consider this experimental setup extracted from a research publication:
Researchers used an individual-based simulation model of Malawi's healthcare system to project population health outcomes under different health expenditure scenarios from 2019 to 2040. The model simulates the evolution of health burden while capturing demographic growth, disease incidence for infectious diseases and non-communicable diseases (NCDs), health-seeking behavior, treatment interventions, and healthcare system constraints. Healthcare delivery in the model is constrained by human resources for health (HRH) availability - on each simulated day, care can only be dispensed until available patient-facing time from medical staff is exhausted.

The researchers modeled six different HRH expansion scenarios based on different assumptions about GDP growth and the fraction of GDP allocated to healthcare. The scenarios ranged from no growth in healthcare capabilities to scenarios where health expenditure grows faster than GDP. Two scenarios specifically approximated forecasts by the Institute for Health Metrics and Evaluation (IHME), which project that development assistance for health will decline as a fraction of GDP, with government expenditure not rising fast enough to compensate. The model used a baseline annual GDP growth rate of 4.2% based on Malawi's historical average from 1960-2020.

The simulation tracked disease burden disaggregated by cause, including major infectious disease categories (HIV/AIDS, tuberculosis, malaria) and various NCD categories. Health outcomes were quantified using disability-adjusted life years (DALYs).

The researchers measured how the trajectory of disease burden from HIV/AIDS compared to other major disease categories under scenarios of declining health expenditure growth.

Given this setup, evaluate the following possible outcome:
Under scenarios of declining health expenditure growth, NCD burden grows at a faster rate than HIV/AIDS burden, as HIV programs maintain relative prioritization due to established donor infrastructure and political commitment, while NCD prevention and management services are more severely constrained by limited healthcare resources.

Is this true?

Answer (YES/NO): NO